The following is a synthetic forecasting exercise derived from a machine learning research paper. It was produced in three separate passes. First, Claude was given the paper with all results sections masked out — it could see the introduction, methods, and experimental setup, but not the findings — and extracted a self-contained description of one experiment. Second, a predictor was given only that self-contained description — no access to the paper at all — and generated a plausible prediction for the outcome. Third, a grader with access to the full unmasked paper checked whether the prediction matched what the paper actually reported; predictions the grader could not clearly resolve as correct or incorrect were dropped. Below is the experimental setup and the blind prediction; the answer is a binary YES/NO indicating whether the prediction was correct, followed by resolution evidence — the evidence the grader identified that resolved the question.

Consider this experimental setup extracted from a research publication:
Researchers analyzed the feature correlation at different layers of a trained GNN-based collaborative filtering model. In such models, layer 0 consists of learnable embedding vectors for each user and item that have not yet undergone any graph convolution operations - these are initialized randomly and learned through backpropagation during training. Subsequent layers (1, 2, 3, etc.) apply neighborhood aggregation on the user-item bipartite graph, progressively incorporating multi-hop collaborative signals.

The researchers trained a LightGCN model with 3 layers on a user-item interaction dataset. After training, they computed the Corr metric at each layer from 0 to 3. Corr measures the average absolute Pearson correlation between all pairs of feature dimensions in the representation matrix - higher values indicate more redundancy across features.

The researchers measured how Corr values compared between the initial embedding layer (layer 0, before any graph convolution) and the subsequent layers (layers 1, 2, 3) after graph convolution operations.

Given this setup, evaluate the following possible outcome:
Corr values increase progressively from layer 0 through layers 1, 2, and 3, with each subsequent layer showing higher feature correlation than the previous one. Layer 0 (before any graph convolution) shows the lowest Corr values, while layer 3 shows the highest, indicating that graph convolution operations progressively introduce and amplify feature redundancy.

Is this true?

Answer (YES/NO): YES